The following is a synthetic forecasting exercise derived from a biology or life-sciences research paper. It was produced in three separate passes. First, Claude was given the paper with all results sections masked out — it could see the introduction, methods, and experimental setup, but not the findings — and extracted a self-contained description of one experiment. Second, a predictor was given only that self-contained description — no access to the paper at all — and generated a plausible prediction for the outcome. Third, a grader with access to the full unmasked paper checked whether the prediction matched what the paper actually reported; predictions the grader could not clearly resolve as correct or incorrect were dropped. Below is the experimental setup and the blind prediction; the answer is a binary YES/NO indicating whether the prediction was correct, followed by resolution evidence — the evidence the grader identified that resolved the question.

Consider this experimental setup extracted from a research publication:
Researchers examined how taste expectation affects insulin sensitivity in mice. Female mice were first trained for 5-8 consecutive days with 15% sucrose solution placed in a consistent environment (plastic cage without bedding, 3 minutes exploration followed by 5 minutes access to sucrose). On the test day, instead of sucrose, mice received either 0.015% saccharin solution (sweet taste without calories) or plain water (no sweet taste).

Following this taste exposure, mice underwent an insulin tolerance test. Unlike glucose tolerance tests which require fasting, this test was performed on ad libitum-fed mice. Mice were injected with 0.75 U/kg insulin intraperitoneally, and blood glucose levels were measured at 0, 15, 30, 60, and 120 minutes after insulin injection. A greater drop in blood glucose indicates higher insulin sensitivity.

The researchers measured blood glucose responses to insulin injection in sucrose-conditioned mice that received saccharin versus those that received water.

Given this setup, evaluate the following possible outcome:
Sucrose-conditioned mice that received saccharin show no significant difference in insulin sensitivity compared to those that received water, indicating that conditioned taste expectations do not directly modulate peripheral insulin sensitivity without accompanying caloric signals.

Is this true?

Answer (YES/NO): NO